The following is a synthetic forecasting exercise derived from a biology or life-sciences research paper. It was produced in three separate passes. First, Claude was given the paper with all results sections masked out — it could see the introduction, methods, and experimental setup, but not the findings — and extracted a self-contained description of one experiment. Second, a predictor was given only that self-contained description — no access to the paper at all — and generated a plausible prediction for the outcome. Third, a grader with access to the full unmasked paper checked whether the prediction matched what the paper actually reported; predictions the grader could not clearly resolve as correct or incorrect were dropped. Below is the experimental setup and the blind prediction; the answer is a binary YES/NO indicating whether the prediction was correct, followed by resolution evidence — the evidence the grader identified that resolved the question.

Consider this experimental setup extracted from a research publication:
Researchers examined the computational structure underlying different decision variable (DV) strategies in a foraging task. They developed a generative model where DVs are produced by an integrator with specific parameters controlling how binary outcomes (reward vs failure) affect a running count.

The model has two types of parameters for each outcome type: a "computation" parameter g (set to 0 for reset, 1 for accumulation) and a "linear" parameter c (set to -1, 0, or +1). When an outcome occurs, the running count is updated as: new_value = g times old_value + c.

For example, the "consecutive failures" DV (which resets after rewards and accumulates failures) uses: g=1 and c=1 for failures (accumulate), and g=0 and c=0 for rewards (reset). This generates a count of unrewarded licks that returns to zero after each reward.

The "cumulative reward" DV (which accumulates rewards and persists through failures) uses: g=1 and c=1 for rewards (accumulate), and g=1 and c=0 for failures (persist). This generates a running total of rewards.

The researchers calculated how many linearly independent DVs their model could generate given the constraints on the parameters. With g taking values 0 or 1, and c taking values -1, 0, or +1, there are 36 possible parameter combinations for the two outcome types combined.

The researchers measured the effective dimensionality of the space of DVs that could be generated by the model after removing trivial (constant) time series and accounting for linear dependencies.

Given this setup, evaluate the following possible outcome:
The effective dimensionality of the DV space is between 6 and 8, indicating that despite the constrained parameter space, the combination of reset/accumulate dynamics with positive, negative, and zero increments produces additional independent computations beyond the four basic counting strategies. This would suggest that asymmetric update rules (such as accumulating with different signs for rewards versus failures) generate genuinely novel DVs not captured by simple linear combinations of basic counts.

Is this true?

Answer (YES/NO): NO